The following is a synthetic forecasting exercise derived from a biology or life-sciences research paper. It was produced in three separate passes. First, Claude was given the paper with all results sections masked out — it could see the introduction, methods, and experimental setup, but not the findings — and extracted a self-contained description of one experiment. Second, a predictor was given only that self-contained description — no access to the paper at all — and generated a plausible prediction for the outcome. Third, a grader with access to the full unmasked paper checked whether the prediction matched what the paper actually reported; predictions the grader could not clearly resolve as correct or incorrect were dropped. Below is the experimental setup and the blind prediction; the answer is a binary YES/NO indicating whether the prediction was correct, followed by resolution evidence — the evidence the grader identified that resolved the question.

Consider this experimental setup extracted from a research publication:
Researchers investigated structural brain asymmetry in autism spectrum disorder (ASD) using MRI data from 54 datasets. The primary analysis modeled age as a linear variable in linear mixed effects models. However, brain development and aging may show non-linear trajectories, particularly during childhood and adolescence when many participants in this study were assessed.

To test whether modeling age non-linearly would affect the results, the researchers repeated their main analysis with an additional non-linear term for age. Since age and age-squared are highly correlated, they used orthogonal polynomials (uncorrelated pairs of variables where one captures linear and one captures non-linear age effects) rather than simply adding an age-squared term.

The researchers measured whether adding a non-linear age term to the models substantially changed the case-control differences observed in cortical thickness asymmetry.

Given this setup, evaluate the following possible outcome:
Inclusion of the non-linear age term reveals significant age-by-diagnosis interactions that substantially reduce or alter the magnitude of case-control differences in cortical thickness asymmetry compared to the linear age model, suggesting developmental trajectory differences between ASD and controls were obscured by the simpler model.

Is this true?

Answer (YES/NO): NO